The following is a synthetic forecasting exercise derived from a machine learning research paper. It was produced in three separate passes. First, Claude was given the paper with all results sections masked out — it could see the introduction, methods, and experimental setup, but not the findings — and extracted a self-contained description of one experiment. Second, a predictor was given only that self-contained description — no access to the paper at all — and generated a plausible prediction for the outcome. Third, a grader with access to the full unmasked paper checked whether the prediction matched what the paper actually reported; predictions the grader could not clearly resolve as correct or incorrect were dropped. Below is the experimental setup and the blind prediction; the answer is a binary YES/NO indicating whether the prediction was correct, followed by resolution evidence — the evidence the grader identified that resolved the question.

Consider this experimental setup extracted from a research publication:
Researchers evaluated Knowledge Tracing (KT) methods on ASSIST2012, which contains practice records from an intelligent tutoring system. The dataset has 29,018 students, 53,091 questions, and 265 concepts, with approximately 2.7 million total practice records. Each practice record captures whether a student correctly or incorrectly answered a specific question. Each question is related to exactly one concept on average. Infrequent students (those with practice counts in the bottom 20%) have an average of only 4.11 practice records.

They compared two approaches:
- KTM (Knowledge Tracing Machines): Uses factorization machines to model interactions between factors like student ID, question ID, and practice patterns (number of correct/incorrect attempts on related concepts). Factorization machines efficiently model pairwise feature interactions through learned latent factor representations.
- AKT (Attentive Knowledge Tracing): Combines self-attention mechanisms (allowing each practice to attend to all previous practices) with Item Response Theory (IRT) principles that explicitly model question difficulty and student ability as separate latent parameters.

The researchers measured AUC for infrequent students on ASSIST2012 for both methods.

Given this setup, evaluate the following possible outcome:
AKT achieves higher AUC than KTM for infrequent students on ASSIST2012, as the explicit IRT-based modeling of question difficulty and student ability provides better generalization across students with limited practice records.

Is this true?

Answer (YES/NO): YES